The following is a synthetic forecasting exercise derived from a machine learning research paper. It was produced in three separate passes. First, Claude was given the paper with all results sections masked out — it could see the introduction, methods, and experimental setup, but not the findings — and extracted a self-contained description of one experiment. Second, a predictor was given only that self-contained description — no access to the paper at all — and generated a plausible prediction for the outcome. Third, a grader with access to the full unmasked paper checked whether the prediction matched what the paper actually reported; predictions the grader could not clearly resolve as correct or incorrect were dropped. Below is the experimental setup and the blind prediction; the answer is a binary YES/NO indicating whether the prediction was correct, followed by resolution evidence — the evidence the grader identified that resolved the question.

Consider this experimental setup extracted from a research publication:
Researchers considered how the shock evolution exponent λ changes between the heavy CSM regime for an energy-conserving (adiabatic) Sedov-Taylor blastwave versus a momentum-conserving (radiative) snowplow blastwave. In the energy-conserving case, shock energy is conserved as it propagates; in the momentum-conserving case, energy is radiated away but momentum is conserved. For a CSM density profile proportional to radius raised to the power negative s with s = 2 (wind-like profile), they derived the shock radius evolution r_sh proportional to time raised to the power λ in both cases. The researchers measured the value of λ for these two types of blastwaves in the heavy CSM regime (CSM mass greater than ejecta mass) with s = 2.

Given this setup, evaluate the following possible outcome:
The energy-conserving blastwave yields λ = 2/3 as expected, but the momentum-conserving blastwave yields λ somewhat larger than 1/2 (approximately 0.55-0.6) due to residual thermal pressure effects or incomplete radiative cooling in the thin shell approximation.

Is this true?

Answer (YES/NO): NO